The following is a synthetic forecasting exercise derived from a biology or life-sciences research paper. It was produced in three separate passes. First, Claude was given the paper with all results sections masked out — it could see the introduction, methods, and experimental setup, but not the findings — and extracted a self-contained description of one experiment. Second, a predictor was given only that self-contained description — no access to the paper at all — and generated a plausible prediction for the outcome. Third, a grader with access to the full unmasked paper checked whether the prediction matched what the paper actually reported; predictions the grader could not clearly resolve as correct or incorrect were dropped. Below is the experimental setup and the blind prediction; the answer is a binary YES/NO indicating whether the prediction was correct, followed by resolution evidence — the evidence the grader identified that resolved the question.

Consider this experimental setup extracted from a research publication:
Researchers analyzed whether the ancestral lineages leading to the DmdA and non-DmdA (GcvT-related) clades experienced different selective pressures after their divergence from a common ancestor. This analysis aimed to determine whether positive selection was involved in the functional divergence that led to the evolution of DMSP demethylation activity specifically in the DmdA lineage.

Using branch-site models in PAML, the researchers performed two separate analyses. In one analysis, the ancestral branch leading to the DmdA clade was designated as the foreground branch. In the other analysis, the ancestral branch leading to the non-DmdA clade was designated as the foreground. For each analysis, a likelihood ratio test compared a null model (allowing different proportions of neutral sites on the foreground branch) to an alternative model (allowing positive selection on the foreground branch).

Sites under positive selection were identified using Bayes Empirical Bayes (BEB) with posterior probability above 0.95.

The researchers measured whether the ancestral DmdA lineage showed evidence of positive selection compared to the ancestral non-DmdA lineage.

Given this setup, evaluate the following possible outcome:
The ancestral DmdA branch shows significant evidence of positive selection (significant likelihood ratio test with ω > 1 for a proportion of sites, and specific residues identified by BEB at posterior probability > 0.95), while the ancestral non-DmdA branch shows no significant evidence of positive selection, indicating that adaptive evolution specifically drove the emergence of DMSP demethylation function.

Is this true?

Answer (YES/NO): NO